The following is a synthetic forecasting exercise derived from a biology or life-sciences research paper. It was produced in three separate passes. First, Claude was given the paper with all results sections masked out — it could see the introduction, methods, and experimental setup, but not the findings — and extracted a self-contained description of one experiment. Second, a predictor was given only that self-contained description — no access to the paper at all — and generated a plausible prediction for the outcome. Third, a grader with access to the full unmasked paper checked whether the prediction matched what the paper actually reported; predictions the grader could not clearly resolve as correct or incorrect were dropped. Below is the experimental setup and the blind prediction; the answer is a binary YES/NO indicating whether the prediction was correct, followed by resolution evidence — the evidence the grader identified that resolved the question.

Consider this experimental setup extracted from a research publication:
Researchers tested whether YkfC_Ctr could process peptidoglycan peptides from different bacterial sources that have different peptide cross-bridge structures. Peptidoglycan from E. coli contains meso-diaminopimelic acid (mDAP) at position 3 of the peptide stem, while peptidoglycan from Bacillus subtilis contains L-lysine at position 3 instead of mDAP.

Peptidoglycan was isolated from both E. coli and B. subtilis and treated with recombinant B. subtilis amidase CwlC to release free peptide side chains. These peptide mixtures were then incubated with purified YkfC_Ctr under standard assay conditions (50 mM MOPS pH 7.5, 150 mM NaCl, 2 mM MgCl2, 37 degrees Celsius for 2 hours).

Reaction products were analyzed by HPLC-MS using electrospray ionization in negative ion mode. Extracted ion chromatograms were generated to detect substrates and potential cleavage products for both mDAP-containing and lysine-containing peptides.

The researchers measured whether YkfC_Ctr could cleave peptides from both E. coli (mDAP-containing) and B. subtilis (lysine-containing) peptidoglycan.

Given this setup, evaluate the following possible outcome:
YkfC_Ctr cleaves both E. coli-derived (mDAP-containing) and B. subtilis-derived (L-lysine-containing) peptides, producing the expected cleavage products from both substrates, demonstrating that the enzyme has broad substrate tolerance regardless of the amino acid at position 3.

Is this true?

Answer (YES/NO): NO